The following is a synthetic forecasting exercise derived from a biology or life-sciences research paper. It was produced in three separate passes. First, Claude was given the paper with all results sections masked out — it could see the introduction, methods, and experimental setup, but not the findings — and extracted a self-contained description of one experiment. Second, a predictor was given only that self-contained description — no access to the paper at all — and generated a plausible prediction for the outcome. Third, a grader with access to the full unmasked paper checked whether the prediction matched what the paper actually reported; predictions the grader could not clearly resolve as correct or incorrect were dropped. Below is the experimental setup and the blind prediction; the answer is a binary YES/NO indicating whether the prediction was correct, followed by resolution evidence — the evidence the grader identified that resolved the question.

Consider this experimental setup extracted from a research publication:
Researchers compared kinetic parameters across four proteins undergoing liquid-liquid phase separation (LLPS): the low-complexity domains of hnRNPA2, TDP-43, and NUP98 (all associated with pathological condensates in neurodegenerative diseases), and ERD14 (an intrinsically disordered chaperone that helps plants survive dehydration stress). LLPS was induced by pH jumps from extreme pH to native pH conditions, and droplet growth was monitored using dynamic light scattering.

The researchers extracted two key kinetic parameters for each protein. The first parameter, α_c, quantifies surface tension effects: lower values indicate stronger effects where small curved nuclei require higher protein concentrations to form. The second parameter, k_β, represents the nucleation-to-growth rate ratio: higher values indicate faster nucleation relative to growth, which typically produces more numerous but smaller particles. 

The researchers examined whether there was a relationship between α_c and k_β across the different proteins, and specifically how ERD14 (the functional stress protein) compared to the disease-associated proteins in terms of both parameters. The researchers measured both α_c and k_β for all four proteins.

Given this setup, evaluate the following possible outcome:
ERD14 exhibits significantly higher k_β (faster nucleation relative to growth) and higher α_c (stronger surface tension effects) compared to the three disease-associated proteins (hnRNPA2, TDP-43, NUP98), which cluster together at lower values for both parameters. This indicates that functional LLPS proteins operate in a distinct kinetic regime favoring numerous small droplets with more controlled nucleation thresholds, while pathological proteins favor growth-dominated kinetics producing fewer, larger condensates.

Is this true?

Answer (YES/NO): NO